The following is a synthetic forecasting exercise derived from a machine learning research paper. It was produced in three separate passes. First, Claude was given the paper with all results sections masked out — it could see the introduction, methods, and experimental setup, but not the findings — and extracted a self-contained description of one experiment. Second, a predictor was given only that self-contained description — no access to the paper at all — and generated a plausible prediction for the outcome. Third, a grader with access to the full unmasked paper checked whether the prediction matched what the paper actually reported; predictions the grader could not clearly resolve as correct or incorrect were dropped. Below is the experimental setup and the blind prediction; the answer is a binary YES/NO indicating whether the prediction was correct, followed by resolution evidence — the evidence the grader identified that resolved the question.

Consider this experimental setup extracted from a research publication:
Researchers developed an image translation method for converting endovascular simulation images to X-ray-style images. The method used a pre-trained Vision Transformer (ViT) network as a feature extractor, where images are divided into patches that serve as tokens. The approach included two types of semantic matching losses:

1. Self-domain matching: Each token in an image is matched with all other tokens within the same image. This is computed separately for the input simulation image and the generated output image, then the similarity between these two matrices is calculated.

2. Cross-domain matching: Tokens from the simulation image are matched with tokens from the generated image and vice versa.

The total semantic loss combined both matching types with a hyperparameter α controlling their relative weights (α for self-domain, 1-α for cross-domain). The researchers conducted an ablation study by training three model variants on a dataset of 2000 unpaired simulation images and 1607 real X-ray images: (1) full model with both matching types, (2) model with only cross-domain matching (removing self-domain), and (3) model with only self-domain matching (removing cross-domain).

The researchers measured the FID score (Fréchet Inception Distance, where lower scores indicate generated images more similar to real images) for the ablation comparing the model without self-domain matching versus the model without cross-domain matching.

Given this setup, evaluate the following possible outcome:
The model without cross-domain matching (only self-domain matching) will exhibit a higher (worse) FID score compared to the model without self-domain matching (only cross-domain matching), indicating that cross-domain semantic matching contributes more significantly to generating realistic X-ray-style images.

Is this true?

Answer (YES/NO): YES